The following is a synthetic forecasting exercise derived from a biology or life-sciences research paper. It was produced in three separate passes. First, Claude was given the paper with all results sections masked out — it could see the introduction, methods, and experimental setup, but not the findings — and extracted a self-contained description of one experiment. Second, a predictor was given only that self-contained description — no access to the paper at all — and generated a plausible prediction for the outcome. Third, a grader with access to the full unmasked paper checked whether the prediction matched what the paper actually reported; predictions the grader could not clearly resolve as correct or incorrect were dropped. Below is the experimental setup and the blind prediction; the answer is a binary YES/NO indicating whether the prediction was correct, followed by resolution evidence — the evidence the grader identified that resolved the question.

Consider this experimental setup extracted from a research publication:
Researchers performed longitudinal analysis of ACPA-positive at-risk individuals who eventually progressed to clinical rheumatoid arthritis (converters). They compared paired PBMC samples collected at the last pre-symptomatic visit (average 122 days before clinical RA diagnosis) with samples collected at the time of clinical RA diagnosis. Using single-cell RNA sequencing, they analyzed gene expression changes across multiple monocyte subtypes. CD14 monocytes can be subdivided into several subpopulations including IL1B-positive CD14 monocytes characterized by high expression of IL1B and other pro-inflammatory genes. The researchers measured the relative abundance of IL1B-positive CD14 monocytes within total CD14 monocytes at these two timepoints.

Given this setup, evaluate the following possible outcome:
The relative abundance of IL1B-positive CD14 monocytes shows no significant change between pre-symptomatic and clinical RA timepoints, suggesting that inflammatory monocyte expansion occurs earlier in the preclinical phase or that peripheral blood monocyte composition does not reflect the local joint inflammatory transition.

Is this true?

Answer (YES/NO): NO